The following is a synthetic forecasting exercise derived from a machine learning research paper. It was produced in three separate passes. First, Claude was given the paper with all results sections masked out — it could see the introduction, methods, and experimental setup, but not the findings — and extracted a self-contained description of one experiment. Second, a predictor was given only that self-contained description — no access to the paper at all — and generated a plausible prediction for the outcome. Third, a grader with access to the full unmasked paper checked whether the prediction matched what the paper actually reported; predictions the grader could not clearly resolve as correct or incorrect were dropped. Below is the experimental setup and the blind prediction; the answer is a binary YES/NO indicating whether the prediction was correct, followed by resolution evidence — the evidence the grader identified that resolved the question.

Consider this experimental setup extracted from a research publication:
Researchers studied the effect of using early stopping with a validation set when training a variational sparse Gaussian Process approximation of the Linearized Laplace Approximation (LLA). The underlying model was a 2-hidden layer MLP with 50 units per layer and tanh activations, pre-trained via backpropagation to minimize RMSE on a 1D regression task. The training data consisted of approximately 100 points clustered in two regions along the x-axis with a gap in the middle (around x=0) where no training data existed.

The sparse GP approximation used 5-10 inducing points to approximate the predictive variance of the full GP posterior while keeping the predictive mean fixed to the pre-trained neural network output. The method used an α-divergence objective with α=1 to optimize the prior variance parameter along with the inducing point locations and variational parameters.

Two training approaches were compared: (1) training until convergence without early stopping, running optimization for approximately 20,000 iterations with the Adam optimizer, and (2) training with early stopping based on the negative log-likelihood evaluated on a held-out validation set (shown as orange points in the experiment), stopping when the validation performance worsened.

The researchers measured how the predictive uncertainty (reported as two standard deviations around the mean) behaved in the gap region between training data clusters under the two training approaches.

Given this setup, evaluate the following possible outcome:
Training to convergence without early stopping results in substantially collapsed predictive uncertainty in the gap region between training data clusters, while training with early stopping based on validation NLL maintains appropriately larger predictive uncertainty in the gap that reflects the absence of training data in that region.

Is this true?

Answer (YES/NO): YES